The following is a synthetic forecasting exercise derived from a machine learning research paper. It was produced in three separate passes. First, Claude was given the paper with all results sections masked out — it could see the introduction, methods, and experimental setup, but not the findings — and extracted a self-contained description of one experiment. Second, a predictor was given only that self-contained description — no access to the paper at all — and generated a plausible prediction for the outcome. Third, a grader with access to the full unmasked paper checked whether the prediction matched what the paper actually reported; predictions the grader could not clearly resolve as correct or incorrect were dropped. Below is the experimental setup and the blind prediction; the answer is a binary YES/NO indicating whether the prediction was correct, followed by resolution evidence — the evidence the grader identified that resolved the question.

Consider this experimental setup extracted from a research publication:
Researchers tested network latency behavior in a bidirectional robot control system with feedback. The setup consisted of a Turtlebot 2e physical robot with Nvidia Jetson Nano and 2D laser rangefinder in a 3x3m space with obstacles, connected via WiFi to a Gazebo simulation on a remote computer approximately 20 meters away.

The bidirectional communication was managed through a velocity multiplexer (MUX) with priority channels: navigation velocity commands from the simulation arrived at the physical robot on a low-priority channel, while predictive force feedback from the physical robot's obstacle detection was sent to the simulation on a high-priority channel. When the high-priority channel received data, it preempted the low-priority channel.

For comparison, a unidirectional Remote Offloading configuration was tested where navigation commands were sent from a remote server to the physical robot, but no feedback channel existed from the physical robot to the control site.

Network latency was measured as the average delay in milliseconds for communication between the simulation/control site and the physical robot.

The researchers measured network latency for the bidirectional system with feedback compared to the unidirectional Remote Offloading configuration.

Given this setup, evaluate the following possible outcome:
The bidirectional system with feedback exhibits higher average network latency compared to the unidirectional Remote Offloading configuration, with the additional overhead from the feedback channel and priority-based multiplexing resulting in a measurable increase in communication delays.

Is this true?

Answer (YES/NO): YES